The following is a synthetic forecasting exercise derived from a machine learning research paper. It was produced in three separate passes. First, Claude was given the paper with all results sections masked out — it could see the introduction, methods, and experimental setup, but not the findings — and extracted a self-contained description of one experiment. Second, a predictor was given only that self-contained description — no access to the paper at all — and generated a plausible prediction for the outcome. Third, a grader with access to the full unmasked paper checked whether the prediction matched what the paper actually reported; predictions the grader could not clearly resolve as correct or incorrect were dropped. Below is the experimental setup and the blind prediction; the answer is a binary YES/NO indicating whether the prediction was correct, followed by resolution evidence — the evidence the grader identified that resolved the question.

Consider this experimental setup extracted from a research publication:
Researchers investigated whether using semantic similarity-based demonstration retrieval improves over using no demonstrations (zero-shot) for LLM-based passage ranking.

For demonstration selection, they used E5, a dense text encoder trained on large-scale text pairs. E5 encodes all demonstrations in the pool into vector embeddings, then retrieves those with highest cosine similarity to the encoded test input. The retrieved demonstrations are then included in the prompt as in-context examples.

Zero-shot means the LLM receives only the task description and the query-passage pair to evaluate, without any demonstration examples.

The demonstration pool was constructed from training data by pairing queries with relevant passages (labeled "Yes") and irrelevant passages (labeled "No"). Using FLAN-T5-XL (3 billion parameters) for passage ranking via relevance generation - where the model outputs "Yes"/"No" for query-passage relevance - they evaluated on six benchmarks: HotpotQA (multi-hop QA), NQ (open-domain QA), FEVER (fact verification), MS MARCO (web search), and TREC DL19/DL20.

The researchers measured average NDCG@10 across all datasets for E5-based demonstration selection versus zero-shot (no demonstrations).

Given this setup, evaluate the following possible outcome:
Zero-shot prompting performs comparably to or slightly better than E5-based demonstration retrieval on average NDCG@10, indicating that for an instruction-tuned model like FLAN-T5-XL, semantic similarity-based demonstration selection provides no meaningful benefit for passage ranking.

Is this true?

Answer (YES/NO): NO